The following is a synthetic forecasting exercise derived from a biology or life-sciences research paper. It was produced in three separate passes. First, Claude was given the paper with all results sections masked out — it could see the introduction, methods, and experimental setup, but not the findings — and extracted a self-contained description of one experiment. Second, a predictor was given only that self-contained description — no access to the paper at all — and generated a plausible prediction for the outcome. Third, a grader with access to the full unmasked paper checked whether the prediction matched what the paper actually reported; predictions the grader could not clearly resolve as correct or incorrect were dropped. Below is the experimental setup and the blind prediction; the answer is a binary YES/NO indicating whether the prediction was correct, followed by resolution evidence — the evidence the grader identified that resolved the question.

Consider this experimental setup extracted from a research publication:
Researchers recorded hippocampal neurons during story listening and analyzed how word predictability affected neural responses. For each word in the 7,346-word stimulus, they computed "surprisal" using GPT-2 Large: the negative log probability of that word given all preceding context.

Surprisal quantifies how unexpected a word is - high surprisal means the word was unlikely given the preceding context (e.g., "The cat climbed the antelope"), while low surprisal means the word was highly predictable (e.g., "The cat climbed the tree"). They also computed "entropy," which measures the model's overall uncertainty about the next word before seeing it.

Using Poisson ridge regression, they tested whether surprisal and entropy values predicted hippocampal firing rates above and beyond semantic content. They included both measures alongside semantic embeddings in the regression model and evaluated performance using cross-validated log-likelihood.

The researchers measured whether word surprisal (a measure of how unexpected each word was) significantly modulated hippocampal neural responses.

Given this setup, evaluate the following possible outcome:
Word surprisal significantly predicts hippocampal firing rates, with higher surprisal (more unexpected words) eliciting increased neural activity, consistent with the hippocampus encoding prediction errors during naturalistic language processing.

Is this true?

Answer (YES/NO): NO